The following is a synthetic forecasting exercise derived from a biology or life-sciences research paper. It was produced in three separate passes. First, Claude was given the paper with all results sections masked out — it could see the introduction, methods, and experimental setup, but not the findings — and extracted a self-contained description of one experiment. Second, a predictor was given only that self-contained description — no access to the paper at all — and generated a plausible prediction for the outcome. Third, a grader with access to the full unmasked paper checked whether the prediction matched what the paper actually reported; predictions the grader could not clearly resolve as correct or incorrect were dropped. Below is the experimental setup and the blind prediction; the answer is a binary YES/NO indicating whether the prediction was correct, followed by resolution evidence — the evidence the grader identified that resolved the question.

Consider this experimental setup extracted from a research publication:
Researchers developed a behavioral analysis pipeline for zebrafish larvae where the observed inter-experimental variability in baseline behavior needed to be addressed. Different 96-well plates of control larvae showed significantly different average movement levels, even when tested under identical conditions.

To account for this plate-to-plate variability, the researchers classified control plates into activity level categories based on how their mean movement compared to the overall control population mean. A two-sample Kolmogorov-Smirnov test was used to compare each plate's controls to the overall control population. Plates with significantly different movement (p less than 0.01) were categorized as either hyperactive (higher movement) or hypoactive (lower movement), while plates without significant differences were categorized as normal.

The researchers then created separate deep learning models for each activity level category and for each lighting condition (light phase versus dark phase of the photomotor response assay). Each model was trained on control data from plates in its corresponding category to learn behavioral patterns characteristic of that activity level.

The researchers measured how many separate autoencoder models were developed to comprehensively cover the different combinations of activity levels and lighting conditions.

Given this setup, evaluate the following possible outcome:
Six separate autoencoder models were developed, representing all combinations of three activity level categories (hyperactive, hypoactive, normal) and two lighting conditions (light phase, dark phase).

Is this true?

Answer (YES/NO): YES